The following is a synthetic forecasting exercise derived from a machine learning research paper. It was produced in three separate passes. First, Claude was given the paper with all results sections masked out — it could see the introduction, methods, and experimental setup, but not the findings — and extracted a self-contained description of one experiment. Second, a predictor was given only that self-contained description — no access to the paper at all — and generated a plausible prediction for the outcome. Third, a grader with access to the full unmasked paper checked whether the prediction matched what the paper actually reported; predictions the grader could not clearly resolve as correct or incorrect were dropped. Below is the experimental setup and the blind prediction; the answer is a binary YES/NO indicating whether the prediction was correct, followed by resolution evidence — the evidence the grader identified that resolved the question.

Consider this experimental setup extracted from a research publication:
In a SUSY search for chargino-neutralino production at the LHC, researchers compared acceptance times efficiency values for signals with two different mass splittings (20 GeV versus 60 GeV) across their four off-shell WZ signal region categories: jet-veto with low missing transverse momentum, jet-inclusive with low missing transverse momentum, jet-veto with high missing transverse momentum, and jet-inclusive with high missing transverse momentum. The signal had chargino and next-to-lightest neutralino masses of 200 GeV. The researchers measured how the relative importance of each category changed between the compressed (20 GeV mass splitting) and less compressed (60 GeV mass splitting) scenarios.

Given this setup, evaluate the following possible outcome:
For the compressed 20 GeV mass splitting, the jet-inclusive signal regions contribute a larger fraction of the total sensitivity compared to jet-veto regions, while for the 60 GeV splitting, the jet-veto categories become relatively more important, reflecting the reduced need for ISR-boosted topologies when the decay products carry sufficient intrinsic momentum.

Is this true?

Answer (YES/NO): YES